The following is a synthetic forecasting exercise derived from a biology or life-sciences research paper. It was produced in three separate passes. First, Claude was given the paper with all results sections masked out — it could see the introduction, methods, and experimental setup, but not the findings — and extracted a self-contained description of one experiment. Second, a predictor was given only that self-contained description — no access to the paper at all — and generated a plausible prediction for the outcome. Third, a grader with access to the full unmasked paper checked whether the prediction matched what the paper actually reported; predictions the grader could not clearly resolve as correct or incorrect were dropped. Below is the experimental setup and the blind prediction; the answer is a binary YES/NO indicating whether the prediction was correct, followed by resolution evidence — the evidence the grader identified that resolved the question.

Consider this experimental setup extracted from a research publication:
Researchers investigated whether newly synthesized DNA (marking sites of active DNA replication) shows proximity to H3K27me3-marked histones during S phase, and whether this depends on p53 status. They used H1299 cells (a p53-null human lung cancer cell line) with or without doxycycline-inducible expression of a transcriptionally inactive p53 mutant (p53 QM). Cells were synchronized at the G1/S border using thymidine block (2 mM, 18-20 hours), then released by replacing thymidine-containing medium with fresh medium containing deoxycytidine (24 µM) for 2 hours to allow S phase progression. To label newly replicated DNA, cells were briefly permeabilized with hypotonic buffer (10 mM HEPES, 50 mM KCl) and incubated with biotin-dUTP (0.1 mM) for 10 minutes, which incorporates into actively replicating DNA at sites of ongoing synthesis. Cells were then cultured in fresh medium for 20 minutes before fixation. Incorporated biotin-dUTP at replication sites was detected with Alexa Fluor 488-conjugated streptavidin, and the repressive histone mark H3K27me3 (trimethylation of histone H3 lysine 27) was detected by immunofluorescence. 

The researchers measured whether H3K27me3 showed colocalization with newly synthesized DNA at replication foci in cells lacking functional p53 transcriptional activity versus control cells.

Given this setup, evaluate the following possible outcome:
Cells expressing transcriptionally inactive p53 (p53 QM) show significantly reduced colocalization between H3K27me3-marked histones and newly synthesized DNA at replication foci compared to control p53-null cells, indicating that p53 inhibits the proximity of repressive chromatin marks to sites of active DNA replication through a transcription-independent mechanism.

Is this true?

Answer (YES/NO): NO